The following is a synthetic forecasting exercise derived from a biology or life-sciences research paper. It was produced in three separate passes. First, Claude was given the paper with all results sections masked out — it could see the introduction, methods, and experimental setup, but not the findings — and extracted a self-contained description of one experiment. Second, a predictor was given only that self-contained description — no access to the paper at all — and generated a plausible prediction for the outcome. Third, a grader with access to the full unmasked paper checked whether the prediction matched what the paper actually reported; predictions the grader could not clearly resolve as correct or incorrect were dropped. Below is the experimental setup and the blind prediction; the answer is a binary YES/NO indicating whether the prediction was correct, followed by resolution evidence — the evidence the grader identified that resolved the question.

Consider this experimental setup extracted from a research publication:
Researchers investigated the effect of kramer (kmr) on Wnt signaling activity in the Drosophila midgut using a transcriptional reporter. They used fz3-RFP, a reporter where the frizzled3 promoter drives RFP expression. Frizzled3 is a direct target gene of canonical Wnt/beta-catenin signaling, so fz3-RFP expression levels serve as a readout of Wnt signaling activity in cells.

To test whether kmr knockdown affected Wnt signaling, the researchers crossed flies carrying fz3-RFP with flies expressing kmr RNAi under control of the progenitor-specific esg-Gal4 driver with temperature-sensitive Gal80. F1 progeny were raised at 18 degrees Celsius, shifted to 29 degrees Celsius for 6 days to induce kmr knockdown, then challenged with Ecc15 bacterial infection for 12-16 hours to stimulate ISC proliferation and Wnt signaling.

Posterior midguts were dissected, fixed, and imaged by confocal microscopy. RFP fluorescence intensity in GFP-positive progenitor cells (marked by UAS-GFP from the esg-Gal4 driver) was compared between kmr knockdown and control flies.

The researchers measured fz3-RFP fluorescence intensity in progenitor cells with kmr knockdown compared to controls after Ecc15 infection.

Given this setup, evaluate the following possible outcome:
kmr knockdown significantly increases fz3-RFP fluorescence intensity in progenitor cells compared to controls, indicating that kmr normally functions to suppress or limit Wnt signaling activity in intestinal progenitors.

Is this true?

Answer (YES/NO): NO